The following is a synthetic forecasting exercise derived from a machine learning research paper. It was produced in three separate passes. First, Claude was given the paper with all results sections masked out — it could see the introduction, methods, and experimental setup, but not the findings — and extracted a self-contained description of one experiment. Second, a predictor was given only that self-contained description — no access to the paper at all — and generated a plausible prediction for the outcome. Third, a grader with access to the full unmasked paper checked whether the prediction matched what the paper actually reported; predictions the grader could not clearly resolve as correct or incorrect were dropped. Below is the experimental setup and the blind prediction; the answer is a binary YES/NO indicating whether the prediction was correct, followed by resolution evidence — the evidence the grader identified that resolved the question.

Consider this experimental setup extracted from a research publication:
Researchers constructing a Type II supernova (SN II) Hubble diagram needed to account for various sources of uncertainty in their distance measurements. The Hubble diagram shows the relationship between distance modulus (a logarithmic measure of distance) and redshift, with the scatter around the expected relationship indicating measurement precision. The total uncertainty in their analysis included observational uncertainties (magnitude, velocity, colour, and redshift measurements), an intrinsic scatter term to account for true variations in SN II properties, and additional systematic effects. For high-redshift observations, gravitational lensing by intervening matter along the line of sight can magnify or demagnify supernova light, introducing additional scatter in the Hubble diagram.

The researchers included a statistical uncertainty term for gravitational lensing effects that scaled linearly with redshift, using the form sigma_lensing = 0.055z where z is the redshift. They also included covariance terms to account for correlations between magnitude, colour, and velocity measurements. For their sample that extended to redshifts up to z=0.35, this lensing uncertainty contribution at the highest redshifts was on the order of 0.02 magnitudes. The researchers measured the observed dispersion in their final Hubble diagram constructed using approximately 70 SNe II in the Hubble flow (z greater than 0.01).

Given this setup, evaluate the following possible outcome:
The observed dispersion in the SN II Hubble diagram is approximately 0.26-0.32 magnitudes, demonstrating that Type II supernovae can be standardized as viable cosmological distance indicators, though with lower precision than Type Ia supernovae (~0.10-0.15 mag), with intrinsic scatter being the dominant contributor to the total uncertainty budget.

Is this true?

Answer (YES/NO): YES